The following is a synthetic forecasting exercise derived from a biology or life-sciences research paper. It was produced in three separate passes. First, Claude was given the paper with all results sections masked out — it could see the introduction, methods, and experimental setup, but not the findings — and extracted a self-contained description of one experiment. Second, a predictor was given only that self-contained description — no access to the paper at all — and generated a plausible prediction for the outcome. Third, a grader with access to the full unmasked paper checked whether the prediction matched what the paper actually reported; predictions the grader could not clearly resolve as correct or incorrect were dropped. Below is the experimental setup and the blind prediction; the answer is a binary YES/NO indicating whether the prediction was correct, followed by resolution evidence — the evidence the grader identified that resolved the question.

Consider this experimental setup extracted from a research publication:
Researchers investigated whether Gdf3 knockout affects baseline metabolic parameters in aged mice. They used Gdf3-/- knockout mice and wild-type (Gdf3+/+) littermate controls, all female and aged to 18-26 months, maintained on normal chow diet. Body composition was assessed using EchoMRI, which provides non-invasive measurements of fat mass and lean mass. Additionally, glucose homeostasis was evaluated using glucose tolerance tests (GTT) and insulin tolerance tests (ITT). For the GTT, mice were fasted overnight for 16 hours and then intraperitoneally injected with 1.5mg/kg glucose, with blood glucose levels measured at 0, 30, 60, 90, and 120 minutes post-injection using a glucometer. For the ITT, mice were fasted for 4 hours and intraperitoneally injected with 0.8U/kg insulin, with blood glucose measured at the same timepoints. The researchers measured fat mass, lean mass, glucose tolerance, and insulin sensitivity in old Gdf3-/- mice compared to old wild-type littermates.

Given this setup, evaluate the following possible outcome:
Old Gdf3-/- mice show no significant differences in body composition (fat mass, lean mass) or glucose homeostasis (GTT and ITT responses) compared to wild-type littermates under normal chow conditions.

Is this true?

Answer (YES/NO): YES